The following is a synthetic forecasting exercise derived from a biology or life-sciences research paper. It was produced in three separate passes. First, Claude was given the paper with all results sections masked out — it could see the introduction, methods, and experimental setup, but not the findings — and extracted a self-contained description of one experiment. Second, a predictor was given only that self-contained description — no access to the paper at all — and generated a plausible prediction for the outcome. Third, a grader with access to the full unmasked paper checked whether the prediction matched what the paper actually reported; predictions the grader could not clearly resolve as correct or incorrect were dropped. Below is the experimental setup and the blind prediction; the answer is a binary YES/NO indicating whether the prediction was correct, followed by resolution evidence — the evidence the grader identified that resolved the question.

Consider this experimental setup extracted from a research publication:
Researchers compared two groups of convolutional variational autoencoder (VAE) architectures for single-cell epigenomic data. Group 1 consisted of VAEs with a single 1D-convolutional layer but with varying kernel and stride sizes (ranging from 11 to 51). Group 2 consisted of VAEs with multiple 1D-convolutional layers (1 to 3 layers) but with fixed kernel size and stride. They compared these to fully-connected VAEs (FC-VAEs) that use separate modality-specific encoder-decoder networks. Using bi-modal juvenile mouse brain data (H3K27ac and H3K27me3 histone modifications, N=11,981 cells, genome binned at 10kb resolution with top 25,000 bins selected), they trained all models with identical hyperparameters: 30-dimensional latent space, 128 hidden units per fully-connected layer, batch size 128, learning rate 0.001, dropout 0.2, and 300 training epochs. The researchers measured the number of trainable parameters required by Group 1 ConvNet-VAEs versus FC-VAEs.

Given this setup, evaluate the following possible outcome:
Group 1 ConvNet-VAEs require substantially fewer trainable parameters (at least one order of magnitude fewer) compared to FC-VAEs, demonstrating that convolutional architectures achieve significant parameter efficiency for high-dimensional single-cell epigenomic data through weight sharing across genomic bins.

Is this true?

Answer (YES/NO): NO